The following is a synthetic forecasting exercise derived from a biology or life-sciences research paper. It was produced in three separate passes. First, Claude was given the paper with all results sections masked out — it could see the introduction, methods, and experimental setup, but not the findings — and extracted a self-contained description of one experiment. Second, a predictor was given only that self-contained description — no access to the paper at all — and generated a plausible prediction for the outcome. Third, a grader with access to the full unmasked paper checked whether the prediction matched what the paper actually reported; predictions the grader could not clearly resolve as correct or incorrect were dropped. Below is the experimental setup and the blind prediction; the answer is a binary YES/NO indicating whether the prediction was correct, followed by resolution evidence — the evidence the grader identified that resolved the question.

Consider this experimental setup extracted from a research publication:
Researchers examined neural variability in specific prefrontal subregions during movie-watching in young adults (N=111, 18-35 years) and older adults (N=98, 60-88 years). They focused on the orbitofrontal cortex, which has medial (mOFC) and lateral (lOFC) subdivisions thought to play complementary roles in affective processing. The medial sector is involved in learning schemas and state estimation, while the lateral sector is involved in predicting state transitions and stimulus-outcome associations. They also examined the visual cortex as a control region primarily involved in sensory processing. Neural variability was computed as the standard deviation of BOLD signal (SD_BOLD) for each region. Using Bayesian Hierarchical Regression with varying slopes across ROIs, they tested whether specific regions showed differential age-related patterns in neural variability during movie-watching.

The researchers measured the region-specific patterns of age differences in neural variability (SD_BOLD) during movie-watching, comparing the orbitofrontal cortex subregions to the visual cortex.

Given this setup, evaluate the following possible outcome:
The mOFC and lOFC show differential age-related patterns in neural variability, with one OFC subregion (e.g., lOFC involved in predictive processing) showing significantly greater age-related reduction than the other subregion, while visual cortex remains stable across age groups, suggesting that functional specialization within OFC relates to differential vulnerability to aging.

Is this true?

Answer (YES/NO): NO